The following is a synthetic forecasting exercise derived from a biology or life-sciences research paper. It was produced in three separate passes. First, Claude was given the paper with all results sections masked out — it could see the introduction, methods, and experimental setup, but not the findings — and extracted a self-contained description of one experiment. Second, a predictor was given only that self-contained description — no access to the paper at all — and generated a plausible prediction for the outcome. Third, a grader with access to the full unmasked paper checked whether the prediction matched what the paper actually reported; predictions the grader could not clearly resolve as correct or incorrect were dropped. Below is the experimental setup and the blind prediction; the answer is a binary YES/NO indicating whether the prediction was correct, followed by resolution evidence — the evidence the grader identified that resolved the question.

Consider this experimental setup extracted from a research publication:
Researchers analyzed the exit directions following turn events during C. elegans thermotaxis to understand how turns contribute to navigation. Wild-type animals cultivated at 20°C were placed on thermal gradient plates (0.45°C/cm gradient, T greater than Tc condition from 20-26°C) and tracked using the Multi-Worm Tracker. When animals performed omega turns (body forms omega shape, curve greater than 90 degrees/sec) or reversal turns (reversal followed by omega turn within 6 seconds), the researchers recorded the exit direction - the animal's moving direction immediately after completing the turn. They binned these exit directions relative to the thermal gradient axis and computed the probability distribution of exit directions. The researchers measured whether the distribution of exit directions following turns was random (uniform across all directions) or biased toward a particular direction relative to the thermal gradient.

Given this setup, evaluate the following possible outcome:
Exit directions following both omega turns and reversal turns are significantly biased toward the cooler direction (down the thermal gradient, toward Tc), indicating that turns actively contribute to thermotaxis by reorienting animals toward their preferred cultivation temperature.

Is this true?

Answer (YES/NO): NO